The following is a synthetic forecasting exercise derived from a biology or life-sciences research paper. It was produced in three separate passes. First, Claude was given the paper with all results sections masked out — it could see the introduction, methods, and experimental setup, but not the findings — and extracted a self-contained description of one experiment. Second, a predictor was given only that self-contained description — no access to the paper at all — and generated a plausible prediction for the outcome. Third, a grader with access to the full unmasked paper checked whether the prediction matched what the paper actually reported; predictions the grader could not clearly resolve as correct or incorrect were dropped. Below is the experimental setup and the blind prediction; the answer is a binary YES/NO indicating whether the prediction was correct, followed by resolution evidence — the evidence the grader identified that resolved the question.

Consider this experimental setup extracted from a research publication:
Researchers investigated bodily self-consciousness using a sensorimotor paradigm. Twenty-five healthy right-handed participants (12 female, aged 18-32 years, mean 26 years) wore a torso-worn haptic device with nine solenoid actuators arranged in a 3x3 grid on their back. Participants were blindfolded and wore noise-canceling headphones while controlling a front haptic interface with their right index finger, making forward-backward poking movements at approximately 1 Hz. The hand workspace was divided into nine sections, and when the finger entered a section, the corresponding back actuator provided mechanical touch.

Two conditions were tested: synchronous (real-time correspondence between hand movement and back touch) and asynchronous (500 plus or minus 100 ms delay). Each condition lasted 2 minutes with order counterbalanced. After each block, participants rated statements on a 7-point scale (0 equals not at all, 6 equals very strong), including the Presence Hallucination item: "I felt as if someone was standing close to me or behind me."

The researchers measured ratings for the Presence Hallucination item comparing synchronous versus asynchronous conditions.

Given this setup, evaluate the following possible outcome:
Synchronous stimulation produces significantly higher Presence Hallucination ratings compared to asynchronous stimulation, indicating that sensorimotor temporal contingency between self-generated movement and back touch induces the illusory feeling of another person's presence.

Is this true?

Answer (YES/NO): NO